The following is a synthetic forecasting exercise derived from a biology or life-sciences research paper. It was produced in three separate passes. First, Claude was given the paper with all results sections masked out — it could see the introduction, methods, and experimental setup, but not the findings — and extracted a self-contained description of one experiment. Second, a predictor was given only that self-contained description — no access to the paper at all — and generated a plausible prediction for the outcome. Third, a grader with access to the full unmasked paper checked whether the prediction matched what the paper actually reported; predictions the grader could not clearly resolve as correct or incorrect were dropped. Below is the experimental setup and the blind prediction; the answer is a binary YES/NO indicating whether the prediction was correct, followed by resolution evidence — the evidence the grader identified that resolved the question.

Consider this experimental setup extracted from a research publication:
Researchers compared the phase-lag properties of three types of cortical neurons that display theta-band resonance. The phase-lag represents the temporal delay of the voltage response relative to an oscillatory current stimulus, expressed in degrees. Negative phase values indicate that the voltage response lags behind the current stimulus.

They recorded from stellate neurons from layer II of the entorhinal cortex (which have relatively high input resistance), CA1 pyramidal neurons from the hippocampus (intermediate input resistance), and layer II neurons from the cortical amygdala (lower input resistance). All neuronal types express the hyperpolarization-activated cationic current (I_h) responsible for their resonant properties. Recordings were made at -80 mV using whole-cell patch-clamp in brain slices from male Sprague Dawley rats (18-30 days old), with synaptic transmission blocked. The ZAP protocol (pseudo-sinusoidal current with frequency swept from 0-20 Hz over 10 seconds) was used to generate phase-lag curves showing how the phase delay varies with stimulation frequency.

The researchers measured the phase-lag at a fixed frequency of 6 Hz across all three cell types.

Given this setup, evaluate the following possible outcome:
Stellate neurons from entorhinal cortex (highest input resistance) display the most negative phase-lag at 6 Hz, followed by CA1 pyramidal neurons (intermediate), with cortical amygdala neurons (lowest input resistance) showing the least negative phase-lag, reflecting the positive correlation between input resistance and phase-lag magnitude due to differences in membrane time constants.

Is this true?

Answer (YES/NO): NO